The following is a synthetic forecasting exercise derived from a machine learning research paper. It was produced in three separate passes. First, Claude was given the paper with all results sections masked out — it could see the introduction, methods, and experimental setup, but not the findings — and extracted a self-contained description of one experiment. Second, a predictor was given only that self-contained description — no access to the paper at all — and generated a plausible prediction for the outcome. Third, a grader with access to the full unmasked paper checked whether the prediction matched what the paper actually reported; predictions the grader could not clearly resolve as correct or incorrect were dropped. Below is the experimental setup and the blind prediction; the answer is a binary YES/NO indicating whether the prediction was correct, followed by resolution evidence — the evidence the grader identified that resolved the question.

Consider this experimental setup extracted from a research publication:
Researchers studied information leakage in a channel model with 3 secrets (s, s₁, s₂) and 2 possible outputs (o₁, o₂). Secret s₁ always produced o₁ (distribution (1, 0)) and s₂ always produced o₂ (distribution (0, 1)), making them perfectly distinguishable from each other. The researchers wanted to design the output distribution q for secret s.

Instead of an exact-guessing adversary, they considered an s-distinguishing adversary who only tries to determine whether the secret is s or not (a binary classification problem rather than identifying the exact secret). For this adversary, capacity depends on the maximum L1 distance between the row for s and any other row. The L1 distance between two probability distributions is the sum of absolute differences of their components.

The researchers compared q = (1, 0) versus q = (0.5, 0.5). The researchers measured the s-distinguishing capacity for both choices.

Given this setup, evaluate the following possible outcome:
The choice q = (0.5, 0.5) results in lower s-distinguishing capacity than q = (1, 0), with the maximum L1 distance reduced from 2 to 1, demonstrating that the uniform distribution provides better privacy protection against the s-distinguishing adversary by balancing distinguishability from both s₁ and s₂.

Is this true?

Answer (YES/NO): YES